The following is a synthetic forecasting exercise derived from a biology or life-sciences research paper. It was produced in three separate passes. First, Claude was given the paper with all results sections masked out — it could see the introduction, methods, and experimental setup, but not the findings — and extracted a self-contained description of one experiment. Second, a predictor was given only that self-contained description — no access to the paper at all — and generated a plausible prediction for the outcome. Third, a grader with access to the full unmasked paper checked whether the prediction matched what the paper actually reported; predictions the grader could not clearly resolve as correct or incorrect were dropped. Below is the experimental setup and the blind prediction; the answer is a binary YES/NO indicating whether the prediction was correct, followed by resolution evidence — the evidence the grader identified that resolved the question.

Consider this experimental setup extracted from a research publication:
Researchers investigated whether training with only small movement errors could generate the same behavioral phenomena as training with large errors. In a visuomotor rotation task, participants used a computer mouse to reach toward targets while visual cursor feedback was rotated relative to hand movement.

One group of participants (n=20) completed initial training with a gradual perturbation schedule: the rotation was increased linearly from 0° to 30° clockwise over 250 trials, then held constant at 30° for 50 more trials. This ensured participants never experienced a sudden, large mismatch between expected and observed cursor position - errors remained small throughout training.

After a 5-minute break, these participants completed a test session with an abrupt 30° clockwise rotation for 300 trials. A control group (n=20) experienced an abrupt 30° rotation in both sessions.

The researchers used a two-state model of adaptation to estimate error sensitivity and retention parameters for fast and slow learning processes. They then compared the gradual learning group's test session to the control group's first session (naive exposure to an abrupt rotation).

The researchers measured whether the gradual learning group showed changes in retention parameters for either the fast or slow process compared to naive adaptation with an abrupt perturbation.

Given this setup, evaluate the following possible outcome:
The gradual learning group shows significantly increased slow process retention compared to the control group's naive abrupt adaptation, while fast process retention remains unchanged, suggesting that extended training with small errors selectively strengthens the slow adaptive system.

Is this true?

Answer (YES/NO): NO